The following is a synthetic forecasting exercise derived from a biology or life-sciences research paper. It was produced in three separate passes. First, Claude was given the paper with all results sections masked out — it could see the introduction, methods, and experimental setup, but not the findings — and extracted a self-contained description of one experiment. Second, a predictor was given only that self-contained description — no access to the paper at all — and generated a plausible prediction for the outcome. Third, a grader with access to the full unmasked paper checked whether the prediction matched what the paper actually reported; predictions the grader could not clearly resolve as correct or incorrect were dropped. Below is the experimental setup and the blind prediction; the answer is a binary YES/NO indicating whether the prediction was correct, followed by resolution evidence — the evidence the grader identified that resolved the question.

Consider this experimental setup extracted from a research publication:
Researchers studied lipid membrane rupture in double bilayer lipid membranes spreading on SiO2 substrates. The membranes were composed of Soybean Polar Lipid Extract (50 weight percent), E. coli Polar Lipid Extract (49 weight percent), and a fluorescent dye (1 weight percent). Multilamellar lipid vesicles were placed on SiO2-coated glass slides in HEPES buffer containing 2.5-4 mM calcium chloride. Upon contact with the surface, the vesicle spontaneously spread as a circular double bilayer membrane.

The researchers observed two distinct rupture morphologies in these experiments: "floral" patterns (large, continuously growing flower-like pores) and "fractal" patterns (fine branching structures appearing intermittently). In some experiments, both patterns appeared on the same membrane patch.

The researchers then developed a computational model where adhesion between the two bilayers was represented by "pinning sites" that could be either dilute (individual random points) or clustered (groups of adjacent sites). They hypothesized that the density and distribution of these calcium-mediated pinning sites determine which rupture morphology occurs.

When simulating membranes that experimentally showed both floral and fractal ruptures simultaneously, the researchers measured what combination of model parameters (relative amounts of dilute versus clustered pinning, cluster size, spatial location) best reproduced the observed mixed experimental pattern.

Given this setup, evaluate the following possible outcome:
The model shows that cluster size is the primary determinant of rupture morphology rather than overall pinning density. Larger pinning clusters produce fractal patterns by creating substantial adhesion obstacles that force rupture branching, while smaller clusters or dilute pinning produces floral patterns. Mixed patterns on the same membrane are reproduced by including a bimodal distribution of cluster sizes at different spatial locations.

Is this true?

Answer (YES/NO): NO